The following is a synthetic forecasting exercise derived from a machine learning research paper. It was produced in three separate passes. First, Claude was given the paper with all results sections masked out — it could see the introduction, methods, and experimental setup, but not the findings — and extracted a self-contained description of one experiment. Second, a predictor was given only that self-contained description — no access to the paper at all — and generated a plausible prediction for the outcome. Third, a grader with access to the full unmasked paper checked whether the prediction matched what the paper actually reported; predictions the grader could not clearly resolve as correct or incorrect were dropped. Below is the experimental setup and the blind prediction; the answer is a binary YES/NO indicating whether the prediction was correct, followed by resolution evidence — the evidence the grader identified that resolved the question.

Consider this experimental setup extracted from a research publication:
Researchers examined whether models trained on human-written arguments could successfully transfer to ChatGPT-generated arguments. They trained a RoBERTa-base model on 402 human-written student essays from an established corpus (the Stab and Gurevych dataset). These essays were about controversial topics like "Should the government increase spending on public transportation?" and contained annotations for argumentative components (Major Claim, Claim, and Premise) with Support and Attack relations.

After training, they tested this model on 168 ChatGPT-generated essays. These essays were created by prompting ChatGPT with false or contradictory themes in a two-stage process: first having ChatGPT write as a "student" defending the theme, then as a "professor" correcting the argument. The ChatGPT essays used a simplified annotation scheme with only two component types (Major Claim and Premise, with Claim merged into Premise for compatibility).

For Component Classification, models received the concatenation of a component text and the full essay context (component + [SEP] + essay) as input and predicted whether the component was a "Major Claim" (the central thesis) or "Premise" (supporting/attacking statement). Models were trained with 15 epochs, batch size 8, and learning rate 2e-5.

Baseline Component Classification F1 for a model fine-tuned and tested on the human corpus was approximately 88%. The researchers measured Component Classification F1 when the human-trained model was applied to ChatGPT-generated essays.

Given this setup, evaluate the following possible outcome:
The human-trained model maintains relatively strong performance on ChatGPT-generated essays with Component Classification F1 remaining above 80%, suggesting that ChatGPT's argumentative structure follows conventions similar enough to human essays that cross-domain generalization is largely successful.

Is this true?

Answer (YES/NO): YES